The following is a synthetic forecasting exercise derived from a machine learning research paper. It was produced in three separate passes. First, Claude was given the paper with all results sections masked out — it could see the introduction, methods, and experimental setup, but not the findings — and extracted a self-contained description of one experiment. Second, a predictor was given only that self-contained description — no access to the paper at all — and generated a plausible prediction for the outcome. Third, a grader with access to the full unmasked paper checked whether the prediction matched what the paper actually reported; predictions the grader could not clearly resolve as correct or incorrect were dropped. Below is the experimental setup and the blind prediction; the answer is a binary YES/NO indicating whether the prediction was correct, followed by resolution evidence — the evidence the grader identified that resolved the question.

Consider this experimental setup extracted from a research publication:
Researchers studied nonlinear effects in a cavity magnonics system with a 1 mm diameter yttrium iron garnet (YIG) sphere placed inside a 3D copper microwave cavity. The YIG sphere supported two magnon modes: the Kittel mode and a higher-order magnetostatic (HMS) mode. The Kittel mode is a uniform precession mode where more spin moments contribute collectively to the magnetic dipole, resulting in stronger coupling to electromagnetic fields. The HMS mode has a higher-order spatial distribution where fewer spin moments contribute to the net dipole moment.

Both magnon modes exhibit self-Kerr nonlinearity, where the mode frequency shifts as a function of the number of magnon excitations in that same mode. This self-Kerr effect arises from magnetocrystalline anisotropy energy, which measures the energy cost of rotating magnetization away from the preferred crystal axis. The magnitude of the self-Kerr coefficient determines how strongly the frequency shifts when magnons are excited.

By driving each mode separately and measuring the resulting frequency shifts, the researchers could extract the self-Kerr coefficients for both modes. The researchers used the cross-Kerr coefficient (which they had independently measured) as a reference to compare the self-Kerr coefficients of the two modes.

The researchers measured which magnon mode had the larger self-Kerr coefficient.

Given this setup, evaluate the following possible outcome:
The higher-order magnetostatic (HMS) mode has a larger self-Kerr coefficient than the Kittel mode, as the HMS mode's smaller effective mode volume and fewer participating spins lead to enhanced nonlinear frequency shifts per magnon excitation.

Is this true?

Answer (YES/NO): YES